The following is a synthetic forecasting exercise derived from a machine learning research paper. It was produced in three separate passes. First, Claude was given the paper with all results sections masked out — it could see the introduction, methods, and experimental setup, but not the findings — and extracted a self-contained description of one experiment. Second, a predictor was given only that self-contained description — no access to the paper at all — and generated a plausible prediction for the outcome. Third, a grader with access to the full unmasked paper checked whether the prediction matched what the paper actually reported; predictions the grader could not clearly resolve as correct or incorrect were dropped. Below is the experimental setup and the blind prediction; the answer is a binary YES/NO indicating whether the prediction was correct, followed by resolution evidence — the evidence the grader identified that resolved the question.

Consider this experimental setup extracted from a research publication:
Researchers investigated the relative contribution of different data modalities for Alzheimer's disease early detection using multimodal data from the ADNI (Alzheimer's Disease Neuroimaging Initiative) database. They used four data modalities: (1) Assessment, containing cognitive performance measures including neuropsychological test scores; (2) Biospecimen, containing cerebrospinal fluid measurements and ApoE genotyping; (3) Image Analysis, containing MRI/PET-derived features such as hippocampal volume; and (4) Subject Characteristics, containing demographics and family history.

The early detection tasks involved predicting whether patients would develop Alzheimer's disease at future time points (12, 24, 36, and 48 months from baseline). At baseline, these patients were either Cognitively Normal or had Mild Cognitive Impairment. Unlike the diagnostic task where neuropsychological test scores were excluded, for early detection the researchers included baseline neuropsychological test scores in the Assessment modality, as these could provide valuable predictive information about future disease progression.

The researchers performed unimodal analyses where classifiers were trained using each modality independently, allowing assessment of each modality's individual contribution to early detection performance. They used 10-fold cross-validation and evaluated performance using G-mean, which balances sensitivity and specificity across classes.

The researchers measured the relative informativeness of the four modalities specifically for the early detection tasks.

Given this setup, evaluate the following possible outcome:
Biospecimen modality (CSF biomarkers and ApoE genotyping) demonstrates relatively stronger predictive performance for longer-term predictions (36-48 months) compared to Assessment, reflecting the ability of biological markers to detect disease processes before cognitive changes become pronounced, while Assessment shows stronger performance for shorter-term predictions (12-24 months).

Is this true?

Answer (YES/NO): NO